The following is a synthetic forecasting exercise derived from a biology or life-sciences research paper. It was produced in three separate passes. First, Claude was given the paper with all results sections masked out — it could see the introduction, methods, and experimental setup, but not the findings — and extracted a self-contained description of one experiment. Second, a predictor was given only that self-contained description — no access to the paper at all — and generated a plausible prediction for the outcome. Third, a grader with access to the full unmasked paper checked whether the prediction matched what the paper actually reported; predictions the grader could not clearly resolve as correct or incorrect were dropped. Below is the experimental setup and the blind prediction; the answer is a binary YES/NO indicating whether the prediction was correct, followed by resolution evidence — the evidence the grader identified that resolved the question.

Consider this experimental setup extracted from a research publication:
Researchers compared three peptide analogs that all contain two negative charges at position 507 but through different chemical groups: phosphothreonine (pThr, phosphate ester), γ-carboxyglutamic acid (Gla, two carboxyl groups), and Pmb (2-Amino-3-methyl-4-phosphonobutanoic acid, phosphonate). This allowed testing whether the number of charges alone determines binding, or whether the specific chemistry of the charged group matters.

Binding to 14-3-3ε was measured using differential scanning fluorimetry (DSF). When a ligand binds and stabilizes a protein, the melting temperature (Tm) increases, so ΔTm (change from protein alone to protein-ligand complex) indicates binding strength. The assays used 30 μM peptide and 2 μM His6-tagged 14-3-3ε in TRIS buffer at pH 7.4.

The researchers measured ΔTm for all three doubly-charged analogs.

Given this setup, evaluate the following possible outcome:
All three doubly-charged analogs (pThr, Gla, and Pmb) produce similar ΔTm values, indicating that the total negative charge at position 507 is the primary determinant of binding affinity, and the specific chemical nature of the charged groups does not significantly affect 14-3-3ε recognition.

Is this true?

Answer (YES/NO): NO